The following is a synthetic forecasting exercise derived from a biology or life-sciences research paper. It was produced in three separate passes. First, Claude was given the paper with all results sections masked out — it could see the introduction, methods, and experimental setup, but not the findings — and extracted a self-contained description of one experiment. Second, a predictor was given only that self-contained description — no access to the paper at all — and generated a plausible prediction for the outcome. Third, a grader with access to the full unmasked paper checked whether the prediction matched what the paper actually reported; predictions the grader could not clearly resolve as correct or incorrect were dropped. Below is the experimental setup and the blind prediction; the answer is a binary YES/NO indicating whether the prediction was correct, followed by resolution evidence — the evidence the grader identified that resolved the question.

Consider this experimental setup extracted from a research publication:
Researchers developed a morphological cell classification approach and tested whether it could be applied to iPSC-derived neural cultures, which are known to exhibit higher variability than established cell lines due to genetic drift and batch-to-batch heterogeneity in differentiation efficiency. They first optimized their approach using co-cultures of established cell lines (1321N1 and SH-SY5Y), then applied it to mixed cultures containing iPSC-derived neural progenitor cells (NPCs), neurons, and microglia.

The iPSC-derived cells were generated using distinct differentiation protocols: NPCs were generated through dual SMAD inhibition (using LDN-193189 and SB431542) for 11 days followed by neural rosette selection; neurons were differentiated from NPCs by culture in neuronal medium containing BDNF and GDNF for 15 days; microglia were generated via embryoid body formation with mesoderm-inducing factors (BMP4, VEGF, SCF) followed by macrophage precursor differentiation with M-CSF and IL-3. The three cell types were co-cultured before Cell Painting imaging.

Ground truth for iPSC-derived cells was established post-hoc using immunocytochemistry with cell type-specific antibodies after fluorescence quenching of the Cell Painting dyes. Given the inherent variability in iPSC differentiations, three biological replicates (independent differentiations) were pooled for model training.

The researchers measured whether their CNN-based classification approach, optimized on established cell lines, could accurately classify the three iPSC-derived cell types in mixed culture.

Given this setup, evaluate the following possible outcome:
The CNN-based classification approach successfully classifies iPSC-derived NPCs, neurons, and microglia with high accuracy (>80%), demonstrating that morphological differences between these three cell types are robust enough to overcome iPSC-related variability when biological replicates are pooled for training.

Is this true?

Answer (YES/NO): NO